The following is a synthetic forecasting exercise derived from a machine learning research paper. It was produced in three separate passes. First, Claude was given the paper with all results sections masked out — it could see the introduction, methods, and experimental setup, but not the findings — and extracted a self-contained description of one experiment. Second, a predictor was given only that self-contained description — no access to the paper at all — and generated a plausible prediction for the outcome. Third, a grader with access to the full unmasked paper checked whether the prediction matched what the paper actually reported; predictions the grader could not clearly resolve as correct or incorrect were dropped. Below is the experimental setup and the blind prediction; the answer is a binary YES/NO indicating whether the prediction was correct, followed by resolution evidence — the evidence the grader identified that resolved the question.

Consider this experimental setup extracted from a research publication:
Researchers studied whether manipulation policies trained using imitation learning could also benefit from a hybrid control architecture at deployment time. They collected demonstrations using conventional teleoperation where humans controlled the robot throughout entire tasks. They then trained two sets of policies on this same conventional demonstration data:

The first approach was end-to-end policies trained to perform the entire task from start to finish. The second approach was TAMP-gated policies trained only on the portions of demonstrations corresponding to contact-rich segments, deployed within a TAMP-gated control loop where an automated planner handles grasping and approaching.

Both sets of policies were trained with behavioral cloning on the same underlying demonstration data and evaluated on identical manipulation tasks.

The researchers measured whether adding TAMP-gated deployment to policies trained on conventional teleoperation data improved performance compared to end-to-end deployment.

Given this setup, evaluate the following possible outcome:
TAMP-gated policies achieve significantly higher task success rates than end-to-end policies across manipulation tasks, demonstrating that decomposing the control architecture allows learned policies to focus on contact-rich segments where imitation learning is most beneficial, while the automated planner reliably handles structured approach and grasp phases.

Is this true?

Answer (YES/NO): YES